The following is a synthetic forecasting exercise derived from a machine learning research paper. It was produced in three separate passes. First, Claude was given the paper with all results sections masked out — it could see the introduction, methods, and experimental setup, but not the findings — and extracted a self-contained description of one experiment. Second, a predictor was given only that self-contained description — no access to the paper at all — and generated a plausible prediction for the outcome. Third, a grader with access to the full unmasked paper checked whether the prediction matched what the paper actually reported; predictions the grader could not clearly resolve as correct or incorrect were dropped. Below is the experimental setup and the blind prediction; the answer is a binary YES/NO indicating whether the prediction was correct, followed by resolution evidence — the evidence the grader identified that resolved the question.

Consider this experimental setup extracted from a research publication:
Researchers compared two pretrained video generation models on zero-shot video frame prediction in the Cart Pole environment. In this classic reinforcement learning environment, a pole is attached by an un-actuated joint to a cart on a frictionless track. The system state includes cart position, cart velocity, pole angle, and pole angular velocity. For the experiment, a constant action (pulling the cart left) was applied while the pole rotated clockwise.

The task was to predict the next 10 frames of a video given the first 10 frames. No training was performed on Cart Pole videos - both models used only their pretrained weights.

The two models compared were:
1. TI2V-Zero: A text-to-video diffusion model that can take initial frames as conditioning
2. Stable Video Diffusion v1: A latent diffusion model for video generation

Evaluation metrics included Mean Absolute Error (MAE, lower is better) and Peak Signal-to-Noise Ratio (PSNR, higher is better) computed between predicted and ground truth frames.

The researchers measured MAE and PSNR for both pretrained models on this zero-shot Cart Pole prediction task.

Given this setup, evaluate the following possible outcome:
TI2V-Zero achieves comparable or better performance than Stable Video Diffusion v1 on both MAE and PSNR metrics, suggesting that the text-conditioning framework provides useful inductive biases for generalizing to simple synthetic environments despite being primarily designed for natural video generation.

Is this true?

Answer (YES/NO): YES